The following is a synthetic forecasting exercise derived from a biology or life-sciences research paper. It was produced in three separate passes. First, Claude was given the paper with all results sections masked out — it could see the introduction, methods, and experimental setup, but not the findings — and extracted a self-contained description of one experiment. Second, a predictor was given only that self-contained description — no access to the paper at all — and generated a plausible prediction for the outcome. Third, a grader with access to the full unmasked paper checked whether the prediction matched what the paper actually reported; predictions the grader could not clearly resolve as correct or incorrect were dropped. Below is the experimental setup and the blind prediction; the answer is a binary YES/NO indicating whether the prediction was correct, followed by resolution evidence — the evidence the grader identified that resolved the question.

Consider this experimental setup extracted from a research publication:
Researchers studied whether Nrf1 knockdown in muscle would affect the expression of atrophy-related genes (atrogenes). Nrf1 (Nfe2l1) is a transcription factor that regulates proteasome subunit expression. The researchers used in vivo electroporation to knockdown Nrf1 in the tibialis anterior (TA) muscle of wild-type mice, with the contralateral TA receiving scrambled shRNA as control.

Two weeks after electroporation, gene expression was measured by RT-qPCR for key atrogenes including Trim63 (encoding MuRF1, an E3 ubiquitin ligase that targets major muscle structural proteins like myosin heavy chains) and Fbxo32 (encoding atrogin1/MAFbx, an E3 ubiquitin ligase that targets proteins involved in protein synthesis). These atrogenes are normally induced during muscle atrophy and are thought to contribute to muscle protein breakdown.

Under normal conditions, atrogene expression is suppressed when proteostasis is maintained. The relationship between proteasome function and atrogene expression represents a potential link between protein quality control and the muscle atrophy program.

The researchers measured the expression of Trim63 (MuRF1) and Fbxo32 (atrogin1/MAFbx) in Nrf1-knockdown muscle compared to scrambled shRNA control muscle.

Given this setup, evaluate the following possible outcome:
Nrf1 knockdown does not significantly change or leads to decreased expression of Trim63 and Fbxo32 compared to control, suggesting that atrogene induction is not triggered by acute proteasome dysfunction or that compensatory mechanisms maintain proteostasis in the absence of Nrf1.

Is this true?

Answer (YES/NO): YES